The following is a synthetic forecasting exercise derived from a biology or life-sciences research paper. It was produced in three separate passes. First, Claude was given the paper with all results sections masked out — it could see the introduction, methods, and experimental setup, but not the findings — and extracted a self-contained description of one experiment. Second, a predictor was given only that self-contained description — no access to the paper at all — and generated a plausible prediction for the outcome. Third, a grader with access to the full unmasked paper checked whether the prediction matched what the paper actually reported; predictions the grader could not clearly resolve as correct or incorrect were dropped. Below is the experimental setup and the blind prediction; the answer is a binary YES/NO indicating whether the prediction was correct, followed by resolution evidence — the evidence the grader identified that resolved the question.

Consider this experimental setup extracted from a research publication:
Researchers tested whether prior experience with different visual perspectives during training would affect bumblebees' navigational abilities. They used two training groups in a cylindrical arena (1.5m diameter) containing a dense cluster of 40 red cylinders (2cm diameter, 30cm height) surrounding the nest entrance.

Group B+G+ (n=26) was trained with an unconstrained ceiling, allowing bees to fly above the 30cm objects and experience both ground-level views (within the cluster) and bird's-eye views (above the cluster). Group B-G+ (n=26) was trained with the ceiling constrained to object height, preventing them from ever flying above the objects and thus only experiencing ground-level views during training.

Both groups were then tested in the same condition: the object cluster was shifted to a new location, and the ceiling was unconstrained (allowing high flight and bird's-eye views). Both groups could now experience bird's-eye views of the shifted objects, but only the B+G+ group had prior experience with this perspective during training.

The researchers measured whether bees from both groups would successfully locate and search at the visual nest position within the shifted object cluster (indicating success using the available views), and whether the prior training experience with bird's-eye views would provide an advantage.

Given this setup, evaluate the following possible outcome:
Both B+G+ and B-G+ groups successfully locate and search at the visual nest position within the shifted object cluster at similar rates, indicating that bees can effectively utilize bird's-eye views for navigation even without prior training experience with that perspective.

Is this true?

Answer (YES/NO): NO